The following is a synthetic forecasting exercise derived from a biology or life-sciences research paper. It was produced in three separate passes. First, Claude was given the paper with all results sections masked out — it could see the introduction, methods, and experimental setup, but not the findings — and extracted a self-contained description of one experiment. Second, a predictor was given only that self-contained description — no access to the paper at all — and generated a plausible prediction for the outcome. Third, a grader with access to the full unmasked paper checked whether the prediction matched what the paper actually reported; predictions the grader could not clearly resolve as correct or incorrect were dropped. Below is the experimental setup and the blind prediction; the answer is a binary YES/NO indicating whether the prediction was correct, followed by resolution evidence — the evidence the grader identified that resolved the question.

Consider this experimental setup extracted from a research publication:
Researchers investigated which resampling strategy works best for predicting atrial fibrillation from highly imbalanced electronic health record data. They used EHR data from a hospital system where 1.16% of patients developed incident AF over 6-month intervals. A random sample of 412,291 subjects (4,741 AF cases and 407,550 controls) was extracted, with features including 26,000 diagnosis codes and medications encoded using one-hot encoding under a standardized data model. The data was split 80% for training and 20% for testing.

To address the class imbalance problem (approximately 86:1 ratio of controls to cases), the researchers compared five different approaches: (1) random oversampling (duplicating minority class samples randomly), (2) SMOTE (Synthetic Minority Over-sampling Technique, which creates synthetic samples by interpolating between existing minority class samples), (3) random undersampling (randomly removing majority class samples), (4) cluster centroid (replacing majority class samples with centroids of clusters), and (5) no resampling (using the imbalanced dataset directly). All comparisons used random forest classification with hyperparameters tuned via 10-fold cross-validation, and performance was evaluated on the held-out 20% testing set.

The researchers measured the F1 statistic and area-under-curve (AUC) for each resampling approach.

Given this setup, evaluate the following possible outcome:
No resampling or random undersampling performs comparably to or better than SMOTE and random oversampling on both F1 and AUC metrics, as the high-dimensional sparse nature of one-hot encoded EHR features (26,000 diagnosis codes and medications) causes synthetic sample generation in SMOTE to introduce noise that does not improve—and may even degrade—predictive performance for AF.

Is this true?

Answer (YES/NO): NO